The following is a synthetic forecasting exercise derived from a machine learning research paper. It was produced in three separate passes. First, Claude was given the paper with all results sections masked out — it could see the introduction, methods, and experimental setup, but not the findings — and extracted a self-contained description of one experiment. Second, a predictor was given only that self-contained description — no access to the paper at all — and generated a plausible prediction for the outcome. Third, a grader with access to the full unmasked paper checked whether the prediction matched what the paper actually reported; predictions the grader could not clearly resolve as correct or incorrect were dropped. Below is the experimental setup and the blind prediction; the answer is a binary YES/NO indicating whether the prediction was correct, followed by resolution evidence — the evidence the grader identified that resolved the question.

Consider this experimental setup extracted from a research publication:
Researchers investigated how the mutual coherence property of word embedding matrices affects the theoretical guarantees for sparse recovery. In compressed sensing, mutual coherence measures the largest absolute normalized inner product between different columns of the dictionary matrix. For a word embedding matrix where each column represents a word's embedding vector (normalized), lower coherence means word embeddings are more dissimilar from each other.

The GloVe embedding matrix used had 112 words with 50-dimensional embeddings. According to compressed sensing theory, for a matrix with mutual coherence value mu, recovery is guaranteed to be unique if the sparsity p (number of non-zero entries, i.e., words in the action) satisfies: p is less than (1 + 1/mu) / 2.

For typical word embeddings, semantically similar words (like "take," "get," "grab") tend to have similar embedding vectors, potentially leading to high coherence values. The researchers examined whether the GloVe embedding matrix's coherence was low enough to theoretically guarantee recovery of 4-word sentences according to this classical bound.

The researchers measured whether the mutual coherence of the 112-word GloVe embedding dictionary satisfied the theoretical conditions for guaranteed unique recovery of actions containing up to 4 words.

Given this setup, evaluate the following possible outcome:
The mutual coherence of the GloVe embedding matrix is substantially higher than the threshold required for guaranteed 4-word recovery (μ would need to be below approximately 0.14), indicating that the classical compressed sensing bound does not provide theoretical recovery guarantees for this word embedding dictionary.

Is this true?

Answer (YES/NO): YES